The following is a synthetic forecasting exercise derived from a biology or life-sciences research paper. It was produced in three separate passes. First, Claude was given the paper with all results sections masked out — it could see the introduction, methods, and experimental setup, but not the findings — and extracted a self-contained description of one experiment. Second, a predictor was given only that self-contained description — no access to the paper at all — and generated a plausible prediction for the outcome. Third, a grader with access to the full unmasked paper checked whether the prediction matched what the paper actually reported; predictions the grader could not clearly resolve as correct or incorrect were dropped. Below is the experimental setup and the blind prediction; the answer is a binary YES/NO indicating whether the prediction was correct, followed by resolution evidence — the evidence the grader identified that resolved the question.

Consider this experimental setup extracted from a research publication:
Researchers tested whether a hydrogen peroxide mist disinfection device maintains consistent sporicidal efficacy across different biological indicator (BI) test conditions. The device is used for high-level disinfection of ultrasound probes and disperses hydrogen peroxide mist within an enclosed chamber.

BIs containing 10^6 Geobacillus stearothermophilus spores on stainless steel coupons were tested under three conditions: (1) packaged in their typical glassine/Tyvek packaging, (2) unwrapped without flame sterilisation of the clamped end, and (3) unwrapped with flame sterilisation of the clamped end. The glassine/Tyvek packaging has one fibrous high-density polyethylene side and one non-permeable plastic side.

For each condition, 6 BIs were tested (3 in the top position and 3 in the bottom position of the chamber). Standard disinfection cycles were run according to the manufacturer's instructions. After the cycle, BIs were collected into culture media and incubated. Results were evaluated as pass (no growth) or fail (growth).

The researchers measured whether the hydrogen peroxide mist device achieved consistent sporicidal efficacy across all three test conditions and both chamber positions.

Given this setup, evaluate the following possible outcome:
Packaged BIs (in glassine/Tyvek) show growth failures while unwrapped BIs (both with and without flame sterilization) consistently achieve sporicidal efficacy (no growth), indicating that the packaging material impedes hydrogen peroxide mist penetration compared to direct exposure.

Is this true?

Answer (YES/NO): NO